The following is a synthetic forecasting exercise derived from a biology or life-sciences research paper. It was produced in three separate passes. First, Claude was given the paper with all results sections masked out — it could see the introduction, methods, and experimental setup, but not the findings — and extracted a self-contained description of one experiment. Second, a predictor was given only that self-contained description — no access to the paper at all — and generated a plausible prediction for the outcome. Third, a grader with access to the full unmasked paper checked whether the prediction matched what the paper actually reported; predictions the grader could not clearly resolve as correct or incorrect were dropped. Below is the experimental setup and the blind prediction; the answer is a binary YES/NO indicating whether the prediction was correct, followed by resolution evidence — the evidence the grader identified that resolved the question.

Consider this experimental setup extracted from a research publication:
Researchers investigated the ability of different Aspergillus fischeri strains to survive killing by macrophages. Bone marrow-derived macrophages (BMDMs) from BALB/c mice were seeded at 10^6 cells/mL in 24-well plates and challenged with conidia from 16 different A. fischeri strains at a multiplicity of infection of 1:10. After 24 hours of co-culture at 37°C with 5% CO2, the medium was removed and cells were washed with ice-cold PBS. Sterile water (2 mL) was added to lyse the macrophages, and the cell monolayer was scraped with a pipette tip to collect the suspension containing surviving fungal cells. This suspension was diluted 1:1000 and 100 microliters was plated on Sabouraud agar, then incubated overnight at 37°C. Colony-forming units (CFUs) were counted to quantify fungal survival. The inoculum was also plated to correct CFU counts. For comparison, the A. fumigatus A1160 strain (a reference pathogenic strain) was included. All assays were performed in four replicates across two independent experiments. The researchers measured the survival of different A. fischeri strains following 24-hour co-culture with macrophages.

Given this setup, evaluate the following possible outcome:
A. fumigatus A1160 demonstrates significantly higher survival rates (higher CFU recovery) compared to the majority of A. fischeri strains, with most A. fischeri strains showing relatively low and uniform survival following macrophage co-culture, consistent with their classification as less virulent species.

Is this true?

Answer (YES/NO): NO